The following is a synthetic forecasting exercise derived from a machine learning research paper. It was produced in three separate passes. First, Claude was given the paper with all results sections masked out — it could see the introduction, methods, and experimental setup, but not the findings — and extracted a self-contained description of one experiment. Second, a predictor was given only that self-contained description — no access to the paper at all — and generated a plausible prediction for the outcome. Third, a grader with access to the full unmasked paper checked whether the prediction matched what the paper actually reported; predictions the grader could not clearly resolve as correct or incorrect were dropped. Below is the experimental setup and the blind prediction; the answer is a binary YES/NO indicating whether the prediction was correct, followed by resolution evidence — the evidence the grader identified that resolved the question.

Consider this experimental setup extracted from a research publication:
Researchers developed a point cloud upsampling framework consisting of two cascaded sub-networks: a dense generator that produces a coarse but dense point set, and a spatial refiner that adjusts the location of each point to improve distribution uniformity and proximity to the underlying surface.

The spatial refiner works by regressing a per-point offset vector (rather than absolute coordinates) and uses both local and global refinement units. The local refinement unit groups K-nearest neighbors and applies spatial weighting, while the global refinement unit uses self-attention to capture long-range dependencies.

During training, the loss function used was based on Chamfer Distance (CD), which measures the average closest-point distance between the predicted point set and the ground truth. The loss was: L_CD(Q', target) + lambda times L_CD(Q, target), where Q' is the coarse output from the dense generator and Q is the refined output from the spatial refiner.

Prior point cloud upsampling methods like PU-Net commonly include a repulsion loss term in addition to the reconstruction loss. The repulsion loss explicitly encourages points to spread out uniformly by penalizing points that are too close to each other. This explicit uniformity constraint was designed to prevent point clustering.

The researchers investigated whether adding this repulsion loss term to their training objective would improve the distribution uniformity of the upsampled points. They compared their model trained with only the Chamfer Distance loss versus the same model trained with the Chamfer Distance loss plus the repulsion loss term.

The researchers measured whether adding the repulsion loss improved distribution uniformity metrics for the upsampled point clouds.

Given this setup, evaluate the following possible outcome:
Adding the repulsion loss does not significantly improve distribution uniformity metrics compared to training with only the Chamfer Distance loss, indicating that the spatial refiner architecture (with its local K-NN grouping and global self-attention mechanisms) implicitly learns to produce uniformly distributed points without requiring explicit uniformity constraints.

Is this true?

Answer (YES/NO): YES